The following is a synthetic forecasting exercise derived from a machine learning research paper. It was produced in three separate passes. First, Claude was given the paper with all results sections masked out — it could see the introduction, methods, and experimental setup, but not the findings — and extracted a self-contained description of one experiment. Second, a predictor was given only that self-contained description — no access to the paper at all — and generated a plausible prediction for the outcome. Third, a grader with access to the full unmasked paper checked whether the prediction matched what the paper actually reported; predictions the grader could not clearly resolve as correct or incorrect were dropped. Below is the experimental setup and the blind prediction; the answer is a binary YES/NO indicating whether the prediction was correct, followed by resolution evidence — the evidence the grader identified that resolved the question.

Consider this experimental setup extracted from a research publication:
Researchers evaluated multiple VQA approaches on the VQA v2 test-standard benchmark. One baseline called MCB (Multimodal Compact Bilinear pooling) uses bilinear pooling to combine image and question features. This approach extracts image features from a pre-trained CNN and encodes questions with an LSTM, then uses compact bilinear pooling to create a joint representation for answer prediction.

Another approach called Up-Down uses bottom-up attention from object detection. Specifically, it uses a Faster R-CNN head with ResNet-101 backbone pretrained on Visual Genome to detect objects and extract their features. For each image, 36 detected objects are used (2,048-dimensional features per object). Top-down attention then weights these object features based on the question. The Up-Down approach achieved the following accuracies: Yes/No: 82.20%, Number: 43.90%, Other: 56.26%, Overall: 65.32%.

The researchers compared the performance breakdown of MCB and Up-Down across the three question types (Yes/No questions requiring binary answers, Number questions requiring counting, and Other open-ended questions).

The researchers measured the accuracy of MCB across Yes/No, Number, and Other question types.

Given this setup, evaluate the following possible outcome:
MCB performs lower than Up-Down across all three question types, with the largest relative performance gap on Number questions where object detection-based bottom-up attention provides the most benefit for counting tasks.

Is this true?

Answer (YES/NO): YES